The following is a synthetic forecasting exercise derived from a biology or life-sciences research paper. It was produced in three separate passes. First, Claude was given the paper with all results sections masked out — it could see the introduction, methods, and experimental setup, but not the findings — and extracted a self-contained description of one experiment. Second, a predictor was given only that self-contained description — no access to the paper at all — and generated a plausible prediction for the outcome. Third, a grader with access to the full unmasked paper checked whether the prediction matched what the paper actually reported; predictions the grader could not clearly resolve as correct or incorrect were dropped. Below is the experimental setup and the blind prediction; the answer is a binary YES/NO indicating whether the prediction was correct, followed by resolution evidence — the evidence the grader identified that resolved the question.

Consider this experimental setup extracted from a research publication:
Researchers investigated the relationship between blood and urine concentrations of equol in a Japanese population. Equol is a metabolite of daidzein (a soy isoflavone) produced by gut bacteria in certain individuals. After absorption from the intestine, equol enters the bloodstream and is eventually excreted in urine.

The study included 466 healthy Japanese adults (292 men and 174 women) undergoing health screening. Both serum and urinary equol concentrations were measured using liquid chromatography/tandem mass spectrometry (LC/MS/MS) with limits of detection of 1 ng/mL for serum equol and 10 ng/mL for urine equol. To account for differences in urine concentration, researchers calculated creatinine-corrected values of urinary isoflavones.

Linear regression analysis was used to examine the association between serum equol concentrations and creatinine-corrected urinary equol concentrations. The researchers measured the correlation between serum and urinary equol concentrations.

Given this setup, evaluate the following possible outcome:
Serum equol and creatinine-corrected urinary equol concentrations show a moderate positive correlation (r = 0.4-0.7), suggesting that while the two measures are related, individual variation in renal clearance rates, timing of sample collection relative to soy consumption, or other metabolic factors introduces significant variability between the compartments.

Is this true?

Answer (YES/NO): NO